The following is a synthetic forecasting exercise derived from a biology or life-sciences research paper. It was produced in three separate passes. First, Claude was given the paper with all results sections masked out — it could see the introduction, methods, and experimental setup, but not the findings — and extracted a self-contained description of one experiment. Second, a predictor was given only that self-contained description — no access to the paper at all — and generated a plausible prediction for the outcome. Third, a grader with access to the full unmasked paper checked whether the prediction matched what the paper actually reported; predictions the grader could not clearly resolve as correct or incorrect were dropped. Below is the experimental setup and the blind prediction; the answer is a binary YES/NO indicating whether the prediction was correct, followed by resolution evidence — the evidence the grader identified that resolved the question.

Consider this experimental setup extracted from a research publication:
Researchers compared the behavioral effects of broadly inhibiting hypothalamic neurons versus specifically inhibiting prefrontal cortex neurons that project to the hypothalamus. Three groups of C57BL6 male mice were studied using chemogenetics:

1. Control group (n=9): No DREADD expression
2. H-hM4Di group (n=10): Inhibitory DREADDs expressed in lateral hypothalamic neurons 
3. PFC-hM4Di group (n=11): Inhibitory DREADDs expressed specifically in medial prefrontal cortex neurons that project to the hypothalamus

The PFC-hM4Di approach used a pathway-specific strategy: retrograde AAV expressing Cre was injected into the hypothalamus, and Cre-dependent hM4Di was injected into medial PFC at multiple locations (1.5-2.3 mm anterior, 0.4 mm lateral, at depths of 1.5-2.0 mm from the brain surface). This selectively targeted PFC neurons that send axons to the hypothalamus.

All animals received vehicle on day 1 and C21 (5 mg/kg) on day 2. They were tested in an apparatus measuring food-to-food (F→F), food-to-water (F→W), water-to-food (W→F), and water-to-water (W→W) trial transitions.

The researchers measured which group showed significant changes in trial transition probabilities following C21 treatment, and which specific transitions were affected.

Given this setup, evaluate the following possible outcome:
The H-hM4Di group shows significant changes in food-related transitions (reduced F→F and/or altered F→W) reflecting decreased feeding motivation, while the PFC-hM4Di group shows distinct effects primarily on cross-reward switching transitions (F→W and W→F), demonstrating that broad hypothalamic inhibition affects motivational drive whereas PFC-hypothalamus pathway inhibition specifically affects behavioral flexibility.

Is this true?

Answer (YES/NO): NO